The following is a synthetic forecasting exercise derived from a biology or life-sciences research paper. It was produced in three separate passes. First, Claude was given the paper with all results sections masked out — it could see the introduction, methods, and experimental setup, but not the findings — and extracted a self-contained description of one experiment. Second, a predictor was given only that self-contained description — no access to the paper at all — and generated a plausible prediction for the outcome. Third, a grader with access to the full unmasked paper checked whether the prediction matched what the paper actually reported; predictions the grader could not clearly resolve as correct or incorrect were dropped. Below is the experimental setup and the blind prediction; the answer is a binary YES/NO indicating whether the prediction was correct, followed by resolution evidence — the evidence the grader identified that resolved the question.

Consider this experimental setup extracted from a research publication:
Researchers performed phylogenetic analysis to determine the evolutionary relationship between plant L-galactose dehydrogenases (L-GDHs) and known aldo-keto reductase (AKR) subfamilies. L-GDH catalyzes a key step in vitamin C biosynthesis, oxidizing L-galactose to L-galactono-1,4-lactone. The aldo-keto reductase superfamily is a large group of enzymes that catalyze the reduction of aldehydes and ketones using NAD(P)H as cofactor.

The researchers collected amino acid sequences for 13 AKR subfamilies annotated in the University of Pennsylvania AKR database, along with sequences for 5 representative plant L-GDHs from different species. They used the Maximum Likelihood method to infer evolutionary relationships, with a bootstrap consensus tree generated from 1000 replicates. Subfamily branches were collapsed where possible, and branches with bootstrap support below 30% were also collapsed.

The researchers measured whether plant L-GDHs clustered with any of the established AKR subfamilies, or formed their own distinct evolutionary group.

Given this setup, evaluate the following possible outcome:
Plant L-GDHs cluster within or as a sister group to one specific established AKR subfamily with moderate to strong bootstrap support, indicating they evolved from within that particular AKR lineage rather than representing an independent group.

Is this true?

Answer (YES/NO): NO